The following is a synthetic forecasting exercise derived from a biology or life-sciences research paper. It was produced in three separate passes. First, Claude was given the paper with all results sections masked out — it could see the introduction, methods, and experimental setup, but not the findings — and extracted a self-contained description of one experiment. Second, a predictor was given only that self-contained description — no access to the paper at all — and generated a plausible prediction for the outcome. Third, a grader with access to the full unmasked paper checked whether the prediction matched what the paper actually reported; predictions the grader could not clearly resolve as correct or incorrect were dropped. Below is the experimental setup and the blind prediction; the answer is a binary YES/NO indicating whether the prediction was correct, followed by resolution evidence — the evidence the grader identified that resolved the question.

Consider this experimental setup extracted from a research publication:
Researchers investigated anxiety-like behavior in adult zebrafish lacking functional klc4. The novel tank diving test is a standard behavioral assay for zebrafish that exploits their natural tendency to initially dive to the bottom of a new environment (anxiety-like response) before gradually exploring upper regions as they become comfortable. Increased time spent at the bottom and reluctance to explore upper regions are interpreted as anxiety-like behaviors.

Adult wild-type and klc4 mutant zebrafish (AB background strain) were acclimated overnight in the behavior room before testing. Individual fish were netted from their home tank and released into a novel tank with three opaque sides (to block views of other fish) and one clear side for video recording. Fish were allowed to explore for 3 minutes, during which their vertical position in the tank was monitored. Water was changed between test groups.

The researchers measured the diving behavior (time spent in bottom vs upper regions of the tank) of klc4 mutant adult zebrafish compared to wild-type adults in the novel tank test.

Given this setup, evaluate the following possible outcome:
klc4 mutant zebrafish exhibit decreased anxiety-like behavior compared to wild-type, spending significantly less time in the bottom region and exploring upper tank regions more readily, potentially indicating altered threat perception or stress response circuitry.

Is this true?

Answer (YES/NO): NO